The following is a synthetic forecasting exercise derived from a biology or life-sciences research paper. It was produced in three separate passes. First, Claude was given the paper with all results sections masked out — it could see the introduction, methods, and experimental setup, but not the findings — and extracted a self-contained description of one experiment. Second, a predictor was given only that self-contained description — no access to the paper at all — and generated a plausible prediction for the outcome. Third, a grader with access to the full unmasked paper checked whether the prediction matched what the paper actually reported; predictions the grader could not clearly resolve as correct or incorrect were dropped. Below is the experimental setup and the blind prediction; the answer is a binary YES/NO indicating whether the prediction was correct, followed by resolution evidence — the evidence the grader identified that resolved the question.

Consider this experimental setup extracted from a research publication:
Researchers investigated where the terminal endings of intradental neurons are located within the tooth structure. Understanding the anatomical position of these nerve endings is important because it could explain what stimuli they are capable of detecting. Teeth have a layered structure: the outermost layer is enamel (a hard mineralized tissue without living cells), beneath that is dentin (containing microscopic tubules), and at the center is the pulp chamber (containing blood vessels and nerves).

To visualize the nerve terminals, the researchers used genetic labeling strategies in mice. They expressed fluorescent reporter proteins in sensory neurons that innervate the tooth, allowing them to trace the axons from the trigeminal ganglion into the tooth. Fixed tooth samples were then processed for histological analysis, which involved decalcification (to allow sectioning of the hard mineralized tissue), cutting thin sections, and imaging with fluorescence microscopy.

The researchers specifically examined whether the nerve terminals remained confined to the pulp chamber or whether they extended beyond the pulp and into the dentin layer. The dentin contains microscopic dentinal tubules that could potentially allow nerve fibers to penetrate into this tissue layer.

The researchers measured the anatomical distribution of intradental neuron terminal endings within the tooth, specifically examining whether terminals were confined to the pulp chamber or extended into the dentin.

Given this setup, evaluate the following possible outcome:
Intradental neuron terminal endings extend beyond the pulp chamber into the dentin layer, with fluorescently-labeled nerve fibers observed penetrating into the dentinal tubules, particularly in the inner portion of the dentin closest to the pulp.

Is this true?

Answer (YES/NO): YES